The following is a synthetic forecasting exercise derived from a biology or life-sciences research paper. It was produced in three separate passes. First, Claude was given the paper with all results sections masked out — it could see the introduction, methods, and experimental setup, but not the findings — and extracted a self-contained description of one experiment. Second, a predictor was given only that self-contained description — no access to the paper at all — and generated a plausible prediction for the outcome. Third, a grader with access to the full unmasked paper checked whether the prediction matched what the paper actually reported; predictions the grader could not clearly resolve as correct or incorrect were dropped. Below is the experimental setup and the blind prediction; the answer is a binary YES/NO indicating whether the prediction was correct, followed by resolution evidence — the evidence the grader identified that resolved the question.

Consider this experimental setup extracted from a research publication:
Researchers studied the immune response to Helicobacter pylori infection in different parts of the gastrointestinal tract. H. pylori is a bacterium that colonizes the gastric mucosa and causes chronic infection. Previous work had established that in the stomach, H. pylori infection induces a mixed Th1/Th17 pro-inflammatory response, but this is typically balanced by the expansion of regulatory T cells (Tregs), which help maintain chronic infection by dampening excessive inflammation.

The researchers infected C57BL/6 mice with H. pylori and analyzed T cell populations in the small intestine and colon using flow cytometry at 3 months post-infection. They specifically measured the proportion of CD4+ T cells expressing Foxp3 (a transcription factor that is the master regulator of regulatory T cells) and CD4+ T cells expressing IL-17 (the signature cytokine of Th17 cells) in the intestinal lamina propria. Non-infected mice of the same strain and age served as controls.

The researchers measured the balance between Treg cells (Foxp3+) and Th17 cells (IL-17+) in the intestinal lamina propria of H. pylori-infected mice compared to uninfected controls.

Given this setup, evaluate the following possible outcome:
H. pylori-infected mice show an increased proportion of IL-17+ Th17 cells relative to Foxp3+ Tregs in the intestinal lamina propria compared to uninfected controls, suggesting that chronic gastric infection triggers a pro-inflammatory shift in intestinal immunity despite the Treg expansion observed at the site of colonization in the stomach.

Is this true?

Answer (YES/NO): YES